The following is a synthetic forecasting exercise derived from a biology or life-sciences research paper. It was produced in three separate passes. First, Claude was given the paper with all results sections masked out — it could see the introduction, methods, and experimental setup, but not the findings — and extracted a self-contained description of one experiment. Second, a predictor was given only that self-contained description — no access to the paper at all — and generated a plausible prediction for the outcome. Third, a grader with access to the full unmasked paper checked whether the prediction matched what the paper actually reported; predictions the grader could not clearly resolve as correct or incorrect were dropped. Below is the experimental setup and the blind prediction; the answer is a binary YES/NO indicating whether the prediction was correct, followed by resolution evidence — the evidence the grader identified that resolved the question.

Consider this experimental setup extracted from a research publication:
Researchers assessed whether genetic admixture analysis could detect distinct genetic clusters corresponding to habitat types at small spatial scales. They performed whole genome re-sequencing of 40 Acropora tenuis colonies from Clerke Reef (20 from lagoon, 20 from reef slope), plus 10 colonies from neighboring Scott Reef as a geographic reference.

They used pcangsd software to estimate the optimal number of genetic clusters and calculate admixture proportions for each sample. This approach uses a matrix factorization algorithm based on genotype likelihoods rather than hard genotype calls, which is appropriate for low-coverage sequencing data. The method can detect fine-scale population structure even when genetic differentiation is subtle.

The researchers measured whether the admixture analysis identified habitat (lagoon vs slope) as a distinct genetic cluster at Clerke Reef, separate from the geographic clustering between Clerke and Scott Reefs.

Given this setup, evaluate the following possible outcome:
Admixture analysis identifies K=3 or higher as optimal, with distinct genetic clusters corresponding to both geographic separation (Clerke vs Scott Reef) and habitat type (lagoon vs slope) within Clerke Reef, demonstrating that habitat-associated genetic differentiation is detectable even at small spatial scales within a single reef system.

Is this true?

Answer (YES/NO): NO